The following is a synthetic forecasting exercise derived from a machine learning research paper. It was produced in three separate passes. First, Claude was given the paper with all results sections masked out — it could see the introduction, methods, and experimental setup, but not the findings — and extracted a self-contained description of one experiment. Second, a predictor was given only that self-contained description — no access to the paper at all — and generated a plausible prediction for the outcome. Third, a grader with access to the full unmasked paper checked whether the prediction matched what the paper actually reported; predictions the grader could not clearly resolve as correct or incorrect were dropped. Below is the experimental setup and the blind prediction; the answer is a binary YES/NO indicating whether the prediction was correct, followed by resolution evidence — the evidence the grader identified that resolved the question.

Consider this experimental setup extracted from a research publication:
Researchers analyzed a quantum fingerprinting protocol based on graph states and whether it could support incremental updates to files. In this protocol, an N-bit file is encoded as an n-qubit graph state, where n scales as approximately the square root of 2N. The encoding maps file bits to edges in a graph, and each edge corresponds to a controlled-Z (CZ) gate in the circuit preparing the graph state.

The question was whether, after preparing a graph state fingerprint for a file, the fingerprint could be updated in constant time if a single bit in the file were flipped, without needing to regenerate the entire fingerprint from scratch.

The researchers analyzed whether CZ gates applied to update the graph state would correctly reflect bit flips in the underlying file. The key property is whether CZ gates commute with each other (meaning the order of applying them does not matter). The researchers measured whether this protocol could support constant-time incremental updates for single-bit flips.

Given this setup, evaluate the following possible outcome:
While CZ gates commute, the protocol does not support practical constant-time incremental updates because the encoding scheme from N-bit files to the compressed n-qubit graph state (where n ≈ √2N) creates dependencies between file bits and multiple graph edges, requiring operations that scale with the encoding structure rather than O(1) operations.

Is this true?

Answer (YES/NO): NO